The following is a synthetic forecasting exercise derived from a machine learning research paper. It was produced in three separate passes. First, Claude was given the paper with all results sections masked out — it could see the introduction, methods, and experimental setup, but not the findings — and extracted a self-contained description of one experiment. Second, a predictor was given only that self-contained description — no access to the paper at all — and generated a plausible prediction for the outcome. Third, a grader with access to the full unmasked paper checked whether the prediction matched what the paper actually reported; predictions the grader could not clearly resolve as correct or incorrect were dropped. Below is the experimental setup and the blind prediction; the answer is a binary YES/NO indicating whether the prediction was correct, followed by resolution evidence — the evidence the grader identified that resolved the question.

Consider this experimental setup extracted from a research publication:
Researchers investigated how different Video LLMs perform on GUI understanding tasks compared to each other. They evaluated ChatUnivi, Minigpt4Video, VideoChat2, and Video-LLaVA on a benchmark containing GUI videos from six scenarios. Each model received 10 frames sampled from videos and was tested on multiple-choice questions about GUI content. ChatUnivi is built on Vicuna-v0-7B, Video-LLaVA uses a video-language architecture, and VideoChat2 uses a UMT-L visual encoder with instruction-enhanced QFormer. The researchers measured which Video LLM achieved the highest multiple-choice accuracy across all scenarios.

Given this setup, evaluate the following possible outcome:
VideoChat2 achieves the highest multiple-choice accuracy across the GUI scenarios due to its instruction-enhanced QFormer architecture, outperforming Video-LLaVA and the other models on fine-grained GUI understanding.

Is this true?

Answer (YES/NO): NO